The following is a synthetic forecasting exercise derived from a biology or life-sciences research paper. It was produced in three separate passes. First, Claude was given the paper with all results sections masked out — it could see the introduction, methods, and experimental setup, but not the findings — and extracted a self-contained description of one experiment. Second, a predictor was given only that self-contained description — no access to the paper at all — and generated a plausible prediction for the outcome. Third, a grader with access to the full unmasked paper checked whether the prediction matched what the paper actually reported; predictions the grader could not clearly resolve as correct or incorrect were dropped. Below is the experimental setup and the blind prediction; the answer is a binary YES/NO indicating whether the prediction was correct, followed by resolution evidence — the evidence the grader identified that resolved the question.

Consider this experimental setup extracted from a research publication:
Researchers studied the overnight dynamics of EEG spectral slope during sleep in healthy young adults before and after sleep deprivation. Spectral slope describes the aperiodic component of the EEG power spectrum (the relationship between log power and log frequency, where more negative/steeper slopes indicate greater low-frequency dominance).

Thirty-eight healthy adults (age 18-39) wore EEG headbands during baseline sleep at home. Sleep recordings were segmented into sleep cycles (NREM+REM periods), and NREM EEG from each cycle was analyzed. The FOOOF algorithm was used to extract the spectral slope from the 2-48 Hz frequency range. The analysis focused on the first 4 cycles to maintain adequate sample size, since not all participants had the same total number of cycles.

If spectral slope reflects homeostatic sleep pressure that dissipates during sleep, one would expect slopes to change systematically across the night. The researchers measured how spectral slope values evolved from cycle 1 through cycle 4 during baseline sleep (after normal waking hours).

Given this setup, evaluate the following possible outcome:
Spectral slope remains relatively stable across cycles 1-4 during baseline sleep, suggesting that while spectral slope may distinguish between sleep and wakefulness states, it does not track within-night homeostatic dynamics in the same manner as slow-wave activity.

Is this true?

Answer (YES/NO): NO